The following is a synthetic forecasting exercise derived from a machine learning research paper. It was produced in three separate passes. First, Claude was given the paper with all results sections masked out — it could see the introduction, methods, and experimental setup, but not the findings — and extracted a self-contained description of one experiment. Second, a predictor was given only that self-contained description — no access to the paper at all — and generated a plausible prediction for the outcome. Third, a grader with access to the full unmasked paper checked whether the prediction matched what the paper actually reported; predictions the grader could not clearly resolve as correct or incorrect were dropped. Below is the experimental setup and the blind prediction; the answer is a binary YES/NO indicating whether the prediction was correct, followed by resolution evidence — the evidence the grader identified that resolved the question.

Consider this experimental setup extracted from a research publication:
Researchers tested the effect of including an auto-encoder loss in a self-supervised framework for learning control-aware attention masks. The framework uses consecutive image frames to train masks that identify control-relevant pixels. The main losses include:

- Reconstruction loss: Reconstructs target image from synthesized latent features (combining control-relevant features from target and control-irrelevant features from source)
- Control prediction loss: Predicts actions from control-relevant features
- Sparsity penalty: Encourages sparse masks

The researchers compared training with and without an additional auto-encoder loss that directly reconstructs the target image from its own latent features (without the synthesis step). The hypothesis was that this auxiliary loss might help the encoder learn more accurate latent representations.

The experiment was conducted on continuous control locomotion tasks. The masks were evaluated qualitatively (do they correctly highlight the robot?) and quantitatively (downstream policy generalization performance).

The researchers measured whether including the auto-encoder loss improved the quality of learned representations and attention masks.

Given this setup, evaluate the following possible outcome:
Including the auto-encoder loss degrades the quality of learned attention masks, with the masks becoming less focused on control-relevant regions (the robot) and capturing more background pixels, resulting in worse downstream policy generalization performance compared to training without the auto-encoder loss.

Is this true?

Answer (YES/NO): NO